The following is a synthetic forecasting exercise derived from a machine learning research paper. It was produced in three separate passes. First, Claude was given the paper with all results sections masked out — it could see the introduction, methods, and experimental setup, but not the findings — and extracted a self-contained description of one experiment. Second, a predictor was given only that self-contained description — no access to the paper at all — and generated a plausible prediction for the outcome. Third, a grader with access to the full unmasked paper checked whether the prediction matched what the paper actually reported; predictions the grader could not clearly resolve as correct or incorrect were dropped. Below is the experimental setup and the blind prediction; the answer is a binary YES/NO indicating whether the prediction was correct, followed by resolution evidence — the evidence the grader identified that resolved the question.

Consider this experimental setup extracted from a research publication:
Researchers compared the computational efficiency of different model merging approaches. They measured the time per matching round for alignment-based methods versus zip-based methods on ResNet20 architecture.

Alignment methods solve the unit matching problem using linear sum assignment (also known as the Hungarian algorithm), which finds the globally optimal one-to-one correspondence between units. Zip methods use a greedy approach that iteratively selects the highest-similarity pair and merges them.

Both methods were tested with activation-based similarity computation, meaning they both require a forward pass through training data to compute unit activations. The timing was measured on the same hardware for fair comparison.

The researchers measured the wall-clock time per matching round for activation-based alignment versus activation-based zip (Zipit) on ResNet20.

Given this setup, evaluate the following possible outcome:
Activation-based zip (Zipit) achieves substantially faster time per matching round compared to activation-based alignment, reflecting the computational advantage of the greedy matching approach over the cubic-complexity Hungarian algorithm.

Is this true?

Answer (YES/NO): NO